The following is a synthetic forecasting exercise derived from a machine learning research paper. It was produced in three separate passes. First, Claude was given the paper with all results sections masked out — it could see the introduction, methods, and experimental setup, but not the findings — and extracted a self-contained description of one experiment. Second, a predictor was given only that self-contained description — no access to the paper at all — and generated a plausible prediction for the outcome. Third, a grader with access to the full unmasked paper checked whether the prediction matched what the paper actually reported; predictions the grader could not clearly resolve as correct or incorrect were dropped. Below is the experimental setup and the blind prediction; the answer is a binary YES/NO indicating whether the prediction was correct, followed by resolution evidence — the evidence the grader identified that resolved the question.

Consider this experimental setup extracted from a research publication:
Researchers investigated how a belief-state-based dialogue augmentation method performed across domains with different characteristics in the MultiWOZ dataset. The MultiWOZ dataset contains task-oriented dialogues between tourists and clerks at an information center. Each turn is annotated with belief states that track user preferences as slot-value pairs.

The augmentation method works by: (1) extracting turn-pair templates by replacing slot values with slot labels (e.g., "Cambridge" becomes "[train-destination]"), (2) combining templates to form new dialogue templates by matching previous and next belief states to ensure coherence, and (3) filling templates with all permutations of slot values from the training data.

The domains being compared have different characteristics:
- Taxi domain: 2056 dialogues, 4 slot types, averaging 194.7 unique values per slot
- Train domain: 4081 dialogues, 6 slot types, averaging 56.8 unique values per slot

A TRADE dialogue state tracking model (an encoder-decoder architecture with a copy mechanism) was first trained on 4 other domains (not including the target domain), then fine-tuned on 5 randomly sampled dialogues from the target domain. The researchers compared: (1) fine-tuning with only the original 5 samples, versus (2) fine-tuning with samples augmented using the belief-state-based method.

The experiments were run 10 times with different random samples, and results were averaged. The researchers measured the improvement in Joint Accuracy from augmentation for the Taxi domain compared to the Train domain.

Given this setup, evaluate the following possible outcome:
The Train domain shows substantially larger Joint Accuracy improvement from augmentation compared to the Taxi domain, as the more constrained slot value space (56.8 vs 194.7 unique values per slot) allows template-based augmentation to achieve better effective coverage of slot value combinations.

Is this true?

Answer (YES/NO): NO